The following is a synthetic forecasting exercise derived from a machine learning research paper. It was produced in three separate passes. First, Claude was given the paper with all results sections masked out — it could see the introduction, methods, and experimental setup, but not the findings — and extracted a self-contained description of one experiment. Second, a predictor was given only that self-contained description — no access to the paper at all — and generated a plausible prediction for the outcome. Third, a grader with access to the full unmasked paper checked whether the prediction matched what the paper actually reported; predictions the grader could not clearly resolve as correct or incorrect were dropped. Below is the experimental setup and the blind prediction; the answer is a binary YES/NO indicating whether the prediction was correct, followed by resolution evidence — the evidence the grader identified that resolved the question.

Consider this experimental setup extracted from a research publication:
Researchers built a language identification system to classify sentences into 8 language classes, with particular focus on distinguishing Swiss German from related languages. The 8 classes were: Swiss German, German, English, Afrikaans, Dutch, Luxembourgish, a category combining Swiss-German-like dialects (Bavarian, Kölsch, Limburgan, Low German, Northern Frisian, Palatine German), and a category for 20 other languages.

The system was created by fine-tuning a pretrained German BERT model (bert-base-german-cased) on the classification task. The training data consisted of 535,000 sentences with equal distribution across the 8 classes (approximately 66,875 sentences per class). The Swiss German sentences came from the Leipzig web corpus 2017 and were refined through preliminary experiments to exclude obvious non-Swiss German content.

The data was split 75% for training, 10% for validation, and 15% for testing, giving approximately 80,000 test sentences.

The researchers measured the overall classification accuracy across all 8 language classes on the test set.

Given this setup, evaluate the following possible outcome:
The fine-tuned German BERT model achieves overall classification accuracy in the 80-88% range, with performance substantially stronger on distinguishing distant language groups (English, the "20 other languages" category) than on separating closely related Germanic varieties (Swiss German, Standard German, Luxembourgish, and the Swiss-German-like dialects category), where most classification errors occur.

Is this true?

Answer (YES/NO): NO